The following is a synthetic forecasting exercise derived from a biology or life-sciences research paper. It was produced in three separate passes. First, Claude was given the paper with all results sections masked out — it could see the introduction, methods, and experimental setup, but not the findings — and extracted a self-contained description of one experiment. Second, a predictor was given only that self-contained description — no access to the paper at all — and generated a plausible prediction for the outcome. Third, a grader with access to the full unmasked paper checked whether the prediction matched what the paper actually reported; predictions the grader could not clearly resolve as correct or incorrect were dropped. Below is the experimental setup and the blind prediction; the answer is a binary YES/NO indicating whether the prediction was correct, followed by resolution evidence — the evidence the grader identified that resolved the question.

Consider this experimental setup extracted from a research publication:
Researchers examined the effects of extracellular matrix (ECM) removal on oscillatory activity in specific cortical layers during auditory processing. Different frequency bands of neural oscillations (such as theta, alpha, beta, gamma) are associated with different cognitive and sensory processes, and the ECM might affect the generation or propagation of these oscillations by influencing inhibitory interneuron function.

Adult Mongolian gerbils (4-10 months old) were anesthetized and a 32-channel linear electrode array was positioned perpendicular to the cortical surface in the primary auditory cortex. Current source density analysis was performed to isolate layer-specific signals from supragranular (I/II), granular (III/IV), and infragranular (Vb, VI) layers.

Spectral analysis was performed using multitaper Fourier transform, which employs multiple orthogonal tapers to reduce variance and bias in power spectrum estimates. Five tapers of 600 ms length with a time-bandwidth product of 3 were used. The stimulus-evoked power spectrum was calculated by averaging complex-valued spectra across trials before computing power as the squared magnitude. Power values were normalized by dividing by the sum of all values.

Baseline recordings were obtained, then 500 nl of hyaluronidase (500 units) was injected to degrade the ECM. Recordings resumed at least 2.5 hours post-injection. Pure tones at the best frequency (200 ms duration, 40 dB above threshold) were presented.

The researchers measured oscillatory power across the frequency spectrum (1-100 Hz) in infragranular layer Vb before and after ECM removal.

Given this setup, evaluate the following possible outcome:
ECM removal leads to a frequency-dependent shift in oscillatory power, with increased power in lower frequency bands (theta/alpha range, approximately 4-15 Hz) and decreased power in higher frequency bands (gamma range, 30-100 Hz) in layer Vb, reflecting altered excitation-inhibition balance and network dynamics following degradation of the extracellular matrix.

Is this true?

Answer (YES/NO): NO